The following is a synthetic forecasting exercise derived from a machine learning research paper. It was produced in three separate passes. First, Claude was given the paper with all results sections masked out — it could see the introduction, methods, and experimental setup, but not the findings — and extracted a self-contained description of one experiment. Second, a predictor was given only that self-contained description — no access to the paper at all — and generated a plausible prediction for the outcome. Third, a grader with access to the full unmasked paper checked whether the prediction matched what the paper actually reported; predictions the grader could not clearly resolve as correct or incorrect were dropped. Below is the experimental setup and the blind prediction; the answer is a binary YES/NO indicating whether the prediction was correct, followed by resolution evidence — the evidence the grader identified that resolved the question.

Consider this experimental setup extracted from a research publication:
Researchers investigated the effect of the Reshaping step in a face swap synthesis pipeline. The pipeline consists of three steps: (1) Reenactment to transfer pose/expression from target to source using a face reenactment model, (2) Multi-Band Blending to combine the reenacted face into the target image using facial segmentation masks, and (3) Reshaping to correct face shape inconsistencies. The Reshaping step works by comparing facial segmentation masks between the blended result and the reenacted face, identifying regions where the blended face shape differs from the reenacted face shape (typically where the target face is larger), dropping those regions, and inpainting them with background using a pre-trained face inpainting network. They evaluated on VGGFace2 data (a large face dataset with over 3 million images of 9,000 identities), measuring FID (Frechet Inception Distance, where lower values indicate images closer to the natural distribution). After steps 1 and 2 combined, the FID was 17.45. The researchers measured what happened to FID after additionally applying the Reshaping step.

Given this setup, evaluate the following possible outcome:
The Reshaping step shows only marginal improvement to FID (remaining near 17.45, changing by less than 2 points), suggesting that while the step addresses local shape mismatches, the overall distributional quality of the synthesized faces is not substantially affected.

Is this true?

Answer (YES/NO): YES